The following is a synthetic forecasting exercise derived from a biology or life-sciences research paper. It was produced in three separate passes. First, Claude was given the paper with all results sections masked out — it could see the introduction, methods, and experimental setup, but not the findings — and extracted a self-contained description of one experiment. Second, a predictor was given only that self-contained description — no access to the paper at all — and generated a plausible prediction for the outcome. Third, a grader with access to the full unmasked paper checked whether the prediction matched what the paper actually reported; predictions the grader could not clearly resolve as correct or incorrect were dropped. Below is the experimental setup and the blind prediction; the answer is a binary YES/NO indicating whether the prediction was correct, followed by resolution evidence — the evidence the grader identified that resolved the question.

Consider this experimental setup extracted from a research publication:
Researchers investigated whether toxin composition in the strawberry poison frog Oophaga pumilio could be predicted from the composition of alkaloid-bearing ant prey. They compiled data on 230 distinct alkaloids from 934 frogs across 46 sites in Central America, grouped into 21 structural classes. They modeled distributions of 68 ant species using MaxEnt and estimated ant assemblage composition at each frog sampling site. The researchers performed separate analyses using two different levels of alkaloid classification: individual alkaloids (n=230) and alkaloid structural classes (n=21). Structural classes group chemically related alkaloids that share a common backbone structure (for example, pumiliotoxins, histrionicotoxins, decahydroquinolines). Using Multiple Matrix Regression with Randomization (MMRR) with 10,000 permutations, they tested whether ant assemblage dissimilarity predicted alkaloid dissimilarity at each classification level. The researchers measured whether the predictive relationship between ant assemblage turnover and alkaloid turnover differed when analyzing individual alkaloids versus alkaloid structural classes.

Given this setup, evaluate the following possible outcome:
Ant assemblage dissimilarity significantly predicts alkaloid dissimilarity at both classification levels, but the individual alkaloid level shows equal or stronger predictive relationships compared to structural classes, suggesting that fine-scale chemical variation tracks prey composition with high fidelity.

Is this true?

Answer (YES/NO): YES